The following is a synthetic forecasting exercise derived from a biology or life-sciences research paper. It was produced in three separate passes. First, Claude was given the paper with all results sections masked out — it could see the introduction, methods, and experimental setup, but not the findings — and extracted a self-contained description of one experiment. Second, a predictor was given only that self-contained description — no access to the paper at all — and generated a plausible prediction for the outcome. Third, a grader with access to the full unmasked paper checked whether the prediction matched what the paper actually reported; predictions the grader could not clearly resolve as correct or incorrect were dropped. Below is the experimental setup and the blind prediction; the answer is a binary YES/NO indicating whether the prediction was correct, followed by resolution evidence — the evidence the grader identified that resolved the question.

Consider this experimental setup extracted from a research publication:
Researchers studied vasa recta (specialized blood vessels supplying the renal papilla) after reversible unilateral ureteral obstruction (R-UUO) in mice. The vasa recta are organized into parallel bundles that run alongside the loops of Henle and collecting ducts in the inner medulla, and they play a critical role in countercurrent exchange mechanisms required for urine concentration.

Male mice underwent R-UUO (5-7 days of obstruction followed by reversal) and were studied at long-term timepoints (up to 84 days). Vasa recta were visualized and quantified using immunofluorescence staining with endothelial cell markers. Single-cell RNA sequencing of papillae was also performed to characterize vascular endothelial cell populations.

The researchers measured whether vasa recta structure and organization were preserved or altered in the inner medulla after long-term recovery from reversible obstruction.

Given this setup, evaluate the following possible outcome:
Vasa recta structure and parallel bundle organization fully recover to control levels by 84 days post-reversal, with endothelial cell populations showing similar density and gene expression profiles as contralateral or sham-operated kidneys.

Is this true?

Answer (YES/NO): NO